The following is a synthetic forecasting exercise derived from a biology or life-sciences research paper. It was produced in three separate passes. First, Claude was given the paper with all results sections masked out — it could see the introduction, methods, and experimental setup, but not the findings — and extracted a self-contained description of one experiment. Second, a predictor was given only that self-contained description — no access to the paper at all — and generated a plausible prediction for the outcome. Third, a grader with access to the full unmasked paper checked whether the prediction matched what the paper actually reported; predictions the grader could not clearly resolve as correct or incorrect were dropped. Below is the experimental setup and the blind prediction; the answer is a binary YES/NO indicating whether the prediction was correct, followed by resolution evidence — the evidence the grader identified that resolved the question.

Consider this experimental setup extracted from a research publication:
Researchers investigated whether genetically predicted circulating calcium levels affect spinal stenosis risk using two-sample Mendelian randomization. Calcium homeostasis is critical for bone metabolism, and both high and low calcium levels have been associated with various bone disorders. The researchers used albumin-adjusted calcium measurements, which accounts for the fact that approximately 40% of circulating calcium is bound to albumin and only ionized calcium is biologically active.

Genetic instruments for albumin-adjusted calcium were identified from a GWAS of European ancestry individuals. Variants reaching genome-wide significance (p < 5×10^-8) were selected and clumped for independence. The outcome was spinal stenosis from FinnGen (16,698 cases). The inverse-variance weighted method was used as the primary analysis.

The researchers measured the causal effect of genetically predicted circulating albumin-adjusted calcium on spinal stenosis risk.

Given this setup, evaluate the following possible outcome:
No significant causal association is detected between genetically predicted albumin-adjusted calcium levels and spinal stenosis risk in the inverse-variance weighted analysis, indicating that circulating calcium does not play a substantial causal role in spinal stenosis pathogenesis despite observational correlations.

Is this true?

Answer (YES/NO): YES